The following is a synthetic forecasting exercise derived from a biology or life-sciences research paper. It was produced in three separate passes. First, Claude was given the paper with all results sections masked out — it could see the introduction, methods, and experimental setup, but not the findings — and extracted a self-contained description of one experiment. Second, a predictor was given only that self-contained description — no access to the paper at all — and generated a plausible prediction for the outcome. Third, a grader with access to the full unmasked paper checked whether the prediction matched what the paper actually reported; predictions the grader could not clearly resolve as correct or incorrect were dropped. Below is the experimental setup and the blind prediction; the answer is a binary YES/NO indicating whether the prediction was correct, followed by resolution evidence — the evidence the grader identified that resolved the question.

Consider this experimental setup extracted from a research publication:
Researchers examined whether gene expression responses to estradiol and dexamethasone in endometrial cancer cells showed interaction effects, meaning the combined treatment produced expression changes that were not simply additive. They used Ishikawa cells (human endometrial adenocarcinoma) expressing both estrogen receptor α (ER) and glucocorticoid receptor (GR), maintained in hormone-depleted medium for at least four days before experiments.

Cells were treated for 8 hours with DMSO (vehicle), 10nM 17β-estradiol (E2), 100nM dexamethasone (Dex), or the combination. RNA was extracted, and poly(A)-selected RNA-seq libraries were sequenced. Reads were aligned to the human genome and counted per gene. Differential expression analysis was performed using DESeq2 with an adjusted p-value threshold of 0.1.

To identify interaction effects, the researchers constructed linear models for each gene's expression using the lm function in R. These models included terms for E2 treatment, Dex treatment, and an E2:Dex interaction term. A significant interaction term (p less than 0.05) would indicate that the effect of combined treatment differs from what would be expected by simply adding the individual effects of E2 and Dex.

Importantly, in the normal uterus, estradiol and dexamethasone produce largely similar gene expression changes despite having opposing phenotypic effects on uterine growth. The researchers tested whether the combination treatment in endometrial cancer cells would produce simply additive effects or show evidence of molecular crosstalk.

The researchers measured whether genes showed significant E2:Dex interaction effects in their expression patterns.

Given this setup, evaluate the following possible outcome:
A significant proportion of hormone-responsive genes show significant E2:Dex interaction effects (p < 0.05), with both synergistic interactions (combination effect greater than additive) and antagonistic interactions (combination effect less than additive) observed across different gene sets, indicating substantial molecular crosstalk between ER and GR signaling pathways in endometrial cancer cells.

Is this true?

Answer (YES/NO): YES